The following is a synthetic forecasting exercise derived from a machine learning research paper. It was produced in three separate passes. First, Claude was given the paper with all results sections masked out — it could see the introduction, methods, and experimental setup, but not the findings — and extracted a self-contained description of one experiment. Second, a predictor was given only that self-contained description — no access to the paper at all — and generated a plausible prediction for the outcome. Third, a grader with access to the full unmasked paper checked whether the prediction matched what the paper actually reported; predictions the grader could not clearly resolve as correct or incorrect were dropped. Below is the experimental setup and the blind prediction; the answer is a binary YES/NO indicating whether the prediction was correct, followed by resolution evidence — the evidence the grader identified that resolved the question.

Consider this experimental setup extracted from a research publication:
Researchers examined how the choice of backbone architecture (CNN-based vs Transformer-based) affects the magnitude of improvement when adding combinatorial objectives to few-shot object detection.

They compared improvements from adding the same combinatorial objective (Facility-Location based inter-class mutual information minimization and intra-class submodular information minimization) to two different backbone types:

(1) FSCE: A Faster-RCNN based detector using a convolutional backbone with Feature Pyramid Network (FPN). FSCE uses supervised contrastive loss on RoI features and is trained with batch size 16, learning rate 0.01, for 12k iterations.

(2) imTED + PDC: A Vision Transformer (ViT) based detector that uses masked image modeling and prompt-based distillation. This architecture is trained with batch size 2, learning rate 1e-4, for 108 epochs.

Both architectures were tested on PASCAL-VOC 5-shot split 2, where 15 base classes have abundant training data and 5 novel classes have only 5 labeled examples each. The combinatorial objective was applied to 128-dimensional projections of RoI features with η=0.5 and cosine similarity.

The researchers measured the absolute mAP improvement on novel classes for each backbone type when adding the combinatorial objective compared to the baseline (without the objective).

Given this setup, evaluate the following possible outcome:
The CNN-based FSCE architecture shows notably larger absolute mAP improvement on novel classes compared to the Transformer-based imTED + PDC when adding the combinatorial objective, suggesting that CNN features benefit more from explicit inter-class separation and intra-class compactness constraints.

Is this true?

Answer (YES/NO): NO